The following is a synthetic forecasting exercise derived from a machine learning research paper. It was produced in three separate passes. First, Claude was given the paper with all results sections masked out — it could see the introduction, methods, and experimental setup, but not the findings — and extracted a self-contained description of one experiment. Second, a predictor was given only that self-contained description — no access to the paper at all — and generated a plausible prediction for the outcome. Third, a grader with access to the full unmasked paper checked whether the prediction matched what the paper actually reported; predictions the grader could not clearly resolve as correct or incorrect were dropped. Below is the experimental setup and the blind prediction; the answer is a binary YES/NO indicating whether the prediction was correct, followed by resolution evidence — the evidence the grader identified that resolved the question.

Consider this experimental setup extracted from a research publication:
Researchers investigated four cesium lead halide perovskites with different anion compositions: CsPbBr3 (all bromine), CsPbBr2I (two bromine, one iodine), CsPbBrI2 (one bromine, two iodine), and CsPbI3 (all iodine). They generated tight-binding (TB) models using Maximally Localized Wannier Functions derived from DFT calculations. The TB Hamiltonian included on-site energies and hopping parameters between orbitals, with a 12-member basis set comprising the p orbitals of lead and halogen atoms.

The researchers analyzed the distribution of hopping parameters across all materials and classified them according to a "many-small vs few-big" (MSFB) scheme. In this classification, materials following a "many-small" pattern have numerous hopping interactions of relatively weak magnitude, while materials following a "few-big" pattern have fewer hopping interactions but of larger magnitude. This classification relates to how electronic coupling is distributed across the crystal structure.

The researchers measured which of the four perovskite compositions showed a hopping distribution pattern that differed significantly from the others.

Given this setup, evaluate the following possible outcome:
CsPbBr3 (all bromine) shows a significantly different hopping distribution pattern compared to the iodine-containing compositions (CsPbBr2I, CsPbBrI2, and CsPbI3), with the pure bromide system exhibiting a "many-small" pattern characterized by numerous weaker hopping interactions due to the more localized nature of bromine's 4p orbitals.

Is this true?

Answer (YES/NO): NO